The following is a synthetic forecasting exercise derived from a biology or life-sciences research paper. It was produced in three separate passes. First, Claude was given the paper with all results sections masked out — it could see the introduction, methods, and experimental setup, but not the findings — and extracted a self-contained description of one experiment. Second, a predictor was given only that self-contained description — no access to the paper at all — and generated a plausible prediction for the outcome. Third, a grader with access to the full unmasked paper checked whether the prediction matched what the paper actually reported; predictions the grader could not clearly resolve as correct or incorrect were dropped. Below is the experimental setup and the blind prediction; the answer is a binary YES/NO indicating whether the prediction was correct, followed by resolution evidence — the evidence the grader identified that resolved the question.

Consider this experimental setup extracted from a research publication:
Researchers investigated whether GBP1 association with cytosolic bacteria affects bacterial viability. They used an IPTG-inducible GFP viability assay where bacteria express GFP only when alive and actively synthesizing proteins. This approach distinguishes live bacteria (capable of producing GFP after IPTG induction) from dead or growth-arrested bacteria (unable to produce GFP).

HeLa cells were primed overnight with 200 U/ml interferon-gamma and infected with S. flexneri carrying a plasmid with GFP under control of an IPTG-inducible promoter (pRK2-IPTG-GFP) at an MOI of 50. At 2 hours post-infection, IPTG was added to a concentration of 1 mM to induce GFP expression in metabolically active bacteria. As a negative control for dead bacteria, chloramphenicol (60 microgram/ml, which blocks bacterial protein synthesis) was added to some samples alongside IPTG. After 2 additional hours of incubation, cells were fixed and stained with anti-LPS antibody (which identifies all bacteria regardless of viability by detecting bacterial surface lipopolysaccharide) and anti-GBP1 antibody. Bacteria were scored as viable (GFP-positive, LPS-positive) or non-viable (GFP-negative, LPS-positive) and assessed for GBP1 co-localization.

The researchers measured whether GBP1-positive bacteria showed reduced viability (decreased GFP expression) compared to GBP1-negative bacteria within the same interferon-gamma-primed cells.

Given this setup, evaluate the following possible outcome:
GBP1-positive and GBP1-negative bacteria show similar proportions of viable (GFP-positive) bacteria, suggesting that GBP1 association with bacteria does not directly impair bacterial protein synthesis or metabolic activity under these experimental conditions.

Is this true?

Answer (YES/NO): YES